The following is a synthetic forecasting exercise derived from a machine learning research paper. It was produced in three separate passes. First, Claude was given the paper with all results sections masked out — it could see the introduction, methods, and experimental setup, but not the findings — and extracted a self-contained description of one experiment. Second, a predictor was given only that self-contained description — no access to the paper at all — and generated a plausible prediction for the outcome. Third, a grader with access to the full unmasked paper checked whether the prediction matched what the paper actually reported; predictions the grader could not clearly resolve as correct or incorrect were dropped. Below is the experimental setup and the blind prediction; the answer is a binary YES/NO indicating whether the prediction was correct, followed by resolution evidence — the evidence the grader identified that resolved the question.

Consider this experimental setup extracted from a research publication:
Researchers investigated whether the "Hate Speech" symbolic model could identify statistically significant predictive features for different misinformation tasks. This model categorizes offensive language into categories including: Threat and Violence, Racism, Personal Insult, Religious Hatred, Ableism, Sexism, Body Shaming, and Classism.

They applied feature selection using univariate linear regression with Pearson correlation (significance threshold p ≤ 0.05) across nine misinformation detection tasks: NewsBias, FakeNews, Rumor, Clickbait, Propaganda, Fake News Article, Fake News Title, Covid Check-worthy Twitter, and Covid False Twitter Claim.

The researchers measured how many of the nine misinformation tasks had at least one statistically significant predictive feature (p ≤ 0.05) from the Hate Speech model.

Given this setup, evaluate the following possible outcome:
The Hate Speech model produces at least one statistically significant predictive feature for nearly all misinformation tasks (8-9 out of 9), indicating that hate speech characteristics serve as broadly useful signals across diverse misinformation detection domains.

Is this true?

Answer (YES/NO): NO